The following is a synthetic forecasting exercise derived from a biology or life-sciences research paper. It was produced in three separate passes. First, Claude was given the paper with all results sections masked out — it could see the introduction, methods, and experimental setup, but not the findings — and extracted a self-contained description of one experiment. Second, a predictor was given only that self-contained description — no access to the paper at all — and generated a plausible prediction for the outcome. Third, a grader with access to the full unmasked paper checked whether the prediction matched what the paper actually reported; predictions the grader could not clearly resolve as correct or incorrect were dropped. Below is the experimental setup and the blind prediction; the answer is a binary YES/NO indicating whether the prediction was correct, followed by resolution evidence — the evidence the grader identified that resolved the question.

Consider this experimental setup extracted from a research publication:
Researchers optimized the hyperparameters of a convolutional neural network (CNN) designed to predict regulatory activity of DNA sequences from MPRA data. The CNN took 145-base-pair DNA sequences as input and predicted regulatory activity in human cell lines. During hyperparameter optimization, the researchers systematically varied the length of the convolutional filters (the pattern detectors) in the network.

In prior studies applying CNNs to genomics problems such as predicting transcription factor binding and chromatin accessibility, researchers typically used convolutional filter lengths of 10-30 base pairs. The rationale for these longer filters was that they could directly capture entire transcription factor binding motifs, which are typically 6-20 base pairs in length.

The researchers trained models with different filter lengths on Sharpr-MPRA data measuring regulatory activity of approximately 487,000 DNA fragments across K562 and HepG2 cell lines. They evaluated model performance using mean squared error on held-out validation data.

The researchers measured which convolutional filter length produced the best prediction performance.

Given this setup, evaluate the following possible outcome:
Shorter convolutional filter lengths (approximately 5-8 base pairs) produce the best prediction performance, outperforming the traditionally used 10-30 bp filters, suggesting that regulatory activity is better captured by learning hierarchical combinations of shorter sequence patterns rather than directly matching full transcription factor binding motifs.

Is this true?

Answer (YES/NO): YES